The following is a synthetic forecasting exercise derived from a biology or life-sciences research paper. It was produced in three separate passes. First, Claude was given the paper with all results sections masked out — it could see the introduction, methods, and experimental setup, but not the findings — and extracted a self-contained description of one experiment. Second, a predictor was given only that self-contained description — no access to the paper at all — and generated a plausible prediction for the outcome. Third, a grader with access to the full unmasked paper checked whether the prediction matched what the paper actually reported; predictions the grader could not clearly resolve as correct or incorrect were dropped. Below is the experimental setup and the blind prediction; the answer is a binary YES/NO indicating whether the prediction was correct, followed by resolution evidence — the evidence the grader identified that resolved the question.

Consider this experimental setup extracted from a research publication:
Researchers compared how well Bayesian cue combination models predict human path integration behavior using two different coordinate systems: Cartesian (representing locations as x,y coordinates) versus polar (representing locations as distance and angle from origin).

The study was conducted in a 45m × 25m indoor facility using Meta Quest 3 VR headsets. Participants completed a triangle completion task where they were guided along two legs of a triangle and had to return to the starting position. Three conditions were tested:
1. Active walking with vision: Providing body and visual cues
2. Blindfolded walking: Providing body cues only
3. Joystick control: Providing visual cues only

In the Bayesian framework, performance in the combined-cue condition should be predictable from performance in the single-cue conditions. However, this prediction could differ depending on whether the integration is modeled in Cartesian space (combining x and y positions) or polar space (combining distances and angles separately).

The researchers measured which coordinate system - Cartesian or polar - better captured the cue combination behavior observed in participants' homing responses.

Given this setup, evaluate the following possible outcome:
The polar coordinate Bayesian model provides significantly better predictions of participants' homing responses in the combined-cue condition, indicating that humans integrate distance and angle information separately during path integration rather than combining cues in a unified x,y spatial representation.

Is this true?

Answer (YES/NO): NO